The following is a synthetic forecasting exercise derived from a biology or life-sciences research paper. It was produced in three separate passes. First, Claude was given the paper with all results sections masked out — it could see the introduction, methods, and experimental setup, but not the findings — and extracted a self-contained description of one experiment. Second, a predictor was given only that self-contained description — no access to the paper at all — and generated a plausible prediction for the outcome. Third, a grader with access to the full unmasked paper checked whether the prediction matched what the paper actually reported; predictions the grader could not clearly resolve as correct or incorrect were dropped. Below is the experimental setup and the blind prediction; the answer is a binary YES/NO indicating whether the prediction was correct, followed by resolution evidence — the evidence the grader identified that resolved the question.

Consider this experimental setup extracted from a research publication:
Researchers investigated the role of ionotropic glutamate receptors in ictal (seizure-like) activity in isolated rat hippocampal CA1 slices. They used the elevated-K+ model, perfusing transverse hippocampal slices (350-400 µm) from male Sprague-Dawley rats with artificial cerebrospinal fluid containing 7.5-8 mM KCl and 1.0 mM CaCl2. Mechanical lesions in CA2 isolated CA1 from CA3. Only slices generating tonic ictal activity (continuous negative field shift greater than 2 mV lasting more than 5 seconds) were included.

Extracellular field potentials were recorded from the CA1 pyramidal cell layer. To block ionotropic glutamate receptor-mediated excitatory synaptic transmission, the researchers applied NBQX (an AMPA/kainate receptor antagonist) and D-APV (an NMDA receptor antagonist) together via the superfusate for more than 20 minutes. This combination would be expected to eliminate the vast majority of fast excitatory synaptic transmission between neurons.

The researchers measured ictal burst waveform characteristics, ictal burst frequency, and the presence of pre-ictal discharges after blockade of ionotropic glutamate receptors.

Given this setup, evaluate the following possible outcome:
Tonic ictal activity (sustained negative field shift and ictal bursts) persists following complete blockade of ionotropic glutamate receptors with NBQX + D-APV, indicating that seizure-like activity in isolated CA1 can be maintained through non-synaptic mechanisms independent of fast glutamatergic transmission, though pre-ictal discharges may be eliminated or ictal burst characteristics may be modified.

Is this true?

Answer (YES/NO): NO